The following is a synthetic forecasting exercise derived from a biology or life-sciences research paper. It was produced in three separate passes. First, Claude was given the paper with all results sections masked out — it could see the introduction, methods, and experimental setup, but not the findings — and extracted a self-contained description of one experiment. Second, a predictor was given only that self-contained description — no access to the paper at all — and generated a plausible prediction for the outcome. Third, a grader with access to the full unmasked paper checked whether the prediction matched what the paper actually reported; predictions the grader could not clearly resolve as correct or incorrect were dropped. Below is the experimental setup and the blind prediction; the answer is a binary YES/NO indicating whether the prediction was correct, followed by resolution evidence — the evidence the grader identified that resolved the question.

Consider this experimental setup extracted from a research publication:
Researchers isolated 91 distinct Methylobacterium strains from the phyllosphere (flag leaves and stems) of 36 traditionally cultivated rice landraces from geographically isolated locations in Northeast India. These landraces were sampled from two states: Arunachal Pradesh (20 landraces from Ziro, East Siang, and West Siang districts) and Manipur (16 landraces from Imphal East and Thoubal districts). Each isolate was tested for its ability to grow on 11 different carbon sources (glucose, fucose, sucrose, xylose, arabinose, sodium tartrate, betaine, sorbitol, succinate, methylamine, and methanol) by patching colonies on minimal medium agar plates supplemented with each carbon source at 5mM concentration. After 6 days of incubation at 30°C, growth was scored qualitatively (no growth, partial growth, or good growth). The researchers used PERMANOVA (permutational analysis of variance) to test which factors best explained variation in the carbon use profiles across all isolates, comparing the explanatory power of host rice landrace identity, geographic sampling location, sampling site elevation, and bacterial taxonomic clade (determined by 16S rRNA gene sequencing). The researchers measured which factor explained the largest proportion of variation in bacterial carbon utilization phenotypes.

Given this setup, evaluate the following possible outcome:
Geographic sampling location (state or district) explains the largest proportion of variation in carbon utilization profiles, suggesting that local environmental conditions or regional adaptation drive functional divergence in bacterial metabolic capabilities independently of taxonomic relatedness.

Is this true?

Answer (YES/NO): NO